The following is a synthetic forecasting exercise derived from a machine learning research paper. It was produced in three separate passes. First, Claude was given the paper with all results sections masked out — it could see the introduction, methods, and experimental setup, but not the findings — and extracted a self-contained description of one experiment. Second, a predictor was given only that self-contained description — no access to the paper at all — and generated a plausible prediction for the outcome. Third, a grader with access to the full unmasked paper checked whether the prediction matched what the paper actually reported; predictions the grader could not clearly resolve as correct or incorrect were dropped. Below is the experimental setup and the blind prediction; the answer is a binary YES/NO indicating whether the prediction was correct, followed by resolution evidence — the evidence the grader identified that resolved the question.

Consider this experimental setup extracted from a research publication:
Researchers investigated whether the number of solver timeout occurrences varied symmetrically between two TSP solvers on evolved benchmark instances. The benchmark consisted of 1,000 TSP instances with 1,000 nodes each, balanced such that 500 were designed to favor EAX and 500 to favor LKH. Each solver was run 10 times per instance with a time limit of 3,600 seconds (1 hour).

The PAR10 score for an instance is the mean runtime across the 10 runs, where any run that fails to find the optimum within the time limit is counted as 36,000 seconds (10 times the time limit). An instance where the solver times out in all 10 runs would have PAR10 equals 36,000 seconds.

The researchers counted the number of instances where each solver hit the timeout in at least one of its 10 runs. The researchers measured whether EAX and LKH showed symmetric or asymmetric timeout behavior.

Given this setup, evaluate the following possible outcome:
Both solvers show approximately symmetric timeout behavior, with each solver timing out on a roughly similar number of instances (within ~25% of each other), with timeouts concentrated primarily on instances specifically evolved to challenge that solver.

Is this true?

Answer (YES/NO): NO